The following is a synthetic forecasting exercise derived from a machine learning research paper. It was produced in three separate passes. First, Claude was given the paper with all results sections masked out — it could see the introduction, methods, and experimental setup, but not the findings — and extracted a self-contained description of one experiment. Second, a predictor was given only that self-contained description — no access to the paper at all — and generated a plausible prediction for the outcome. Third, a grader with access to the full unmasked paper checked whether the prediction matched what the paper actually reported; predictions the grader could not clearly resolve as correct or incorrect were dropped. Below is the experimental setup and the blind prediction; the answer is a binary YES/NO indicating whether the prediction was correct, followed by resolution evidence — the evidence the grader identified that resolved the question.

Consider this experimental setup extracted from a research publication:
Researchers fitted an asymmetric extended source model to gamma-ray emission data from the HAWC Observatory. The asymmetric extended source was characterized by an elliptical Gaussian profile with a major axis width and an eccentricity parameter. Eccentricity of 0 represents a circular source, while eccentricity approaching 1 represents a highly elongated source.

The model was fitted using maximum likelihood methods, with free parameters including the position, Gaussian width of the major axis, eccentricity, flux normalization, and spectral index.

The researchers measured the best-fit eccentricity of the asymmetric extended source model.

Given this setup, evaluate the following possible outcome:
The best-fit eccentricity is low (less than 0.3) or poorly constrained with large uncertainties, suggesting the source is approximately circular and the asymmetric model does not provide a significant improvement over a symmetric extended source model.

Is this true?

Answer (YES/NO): NO